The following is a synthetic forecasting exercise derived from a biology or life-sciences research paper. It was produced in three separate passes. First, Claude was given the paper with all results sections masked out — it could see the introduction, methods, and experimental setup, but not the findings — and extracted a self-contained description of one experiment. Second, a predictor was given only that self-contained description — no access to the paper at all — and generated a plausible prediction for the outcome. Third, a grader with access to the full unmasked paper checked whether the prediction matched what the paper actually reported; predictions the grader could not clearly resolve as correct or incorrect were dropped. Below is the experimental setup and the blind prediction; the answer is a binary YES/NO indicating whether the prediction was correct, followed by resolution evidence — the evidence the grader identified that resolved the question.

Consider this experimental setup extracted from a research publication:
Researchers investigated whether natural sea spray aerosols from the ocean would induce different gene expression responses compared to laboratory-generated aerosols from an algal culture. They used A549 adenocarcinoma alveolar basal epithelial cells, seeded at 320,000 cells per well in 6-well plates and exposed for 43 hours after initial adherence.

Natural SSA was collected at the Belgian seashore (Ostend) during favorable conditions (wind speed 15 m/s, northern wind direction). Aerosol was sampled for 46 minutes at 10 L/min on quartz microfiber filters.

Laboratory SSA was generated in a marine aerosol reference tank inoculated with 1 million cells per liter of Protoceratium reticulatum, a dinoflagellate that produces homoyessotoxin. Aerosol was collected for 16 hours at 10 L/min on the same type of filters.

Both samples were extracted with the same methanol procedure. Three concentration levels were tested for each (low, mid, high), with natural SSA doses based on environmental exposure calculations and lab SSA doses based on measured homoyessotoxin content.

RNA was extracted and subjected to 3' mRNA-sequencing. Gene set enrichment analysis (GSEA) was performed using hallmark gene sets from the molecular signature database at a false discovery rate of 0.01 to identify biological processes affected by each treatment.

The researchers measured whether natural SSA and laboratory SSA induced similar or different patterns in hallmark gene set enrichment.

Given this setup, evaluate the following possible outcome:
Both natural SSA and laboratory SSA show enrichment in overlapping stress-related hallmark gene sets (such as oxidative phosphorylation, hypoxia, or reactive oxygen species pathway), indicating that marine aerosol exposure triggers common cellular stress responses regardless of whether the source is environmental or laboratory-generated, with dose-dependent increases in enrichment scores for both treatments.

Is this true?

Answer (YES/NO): NO